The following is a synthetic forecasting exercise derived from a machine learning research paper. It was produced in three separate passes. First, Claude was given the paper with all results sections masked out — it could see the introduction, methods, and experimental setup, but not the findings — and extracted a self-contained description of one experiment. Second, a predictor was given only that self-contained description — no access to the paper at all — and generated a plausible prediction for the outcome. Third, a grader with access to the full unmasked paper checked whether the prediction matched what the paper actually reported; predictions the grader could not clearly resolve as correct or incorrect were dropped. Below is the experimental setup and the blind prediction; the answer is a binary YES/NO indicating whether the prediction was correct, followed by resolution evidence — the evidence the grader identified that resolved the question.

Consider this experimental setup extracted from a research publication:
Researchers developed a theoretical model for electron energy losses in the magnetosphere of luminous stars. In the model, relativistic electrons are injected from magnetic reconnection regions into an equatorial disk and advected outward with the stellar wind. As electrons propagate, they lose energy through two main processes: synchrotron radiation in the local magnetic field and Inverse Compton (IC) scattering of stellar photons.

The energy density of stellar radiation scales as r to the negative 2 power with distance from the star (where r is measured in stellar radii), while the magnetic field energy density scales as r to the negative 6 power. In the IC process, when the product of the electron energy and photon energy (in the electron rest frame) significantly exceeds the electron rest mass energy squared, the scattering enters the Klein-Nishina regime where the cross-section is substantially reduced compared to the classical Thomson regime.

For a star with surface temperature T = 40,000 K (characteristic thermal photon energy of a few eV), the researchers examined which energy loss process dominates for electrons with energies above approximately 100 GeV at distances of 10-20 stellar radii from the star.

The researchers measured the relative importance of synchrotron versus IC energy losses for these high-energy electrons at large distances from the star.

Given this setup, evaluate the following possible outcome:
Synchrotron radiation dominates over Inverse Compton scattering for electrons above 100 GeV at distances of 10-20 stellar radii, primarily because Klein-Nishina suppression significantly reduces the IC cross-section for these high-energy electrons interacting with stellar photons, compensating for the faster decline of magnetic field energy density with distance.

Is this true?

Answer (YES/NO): YES